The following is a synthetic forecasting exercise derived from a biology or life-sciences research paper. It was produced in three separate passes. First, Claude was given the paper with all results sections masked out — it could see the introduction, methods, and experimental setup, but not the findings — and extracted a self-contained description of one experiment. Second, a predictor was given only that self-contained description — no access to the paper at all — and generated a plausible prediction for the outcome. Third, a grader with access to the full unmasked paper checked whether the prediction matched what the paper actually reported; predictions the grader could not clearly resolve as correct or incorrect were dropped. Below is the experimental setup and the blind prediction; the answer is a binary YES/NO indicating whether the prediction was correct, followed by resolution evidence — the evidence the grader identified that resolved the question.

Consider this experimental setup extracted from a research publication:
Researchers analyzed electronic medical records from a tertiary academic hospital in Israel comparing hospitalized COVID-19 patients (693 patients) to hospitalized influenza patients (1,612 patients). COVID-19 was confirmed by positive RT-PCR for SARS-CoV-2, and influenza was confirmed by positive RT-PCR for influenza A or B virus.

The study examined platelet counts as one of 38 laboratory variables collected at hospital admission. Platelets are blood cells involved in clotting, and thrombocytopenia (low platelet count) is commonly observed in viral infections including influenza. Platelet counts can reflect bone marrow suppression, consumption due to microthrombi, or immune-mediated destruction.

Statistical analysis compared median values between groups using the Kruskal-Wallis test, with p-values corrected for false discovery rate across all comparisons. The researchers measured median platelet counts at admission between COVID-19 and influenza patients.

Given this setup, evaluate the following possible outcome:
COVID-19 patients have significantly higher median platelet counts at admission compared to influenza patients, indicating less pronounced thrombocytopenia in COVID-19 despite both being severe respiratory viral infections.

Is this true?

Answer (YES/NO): NO